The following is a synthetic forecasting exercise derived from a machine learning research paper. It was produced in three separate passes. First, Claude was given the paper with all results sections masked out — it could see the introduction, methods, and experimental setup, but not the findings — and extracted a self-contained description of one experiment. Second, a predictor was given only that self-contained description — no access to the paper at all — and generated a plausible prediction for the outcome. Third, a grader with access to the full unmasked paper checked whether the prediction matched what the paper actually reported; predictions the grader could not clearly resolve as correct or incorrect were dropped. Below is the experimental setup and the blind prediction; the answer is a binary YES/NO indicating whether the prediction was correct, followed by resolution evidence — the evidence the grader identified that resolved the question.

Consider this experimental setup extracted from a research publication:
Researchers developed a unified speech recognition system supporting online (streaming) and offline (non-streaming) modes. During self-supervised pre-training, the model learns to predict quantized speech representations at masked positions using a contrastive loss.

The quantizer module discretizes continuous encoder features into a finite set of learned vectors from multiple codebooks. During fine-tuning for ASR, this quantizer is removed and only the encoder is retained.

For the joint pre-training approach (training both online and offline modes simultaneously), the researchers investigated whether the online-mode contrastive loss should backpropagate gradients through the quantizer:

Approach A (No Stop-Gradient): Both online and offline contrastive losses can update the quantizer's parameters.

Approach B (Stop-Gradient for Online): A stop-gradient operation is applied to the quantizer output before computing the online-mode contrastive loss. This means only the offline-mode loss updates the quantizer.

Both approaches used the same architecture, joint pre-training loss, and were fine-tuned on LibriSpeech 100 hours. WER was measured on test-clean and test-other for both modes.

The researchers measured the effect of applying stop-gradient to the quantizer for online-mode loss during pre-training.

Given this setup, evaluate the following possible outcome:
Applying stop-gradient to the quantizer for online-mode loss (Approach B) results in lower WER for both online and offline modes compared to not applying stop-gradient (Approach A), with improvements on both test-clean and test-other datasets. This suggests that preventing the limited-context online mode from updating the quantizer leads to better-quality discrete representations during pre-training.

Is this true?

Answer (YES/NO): YES